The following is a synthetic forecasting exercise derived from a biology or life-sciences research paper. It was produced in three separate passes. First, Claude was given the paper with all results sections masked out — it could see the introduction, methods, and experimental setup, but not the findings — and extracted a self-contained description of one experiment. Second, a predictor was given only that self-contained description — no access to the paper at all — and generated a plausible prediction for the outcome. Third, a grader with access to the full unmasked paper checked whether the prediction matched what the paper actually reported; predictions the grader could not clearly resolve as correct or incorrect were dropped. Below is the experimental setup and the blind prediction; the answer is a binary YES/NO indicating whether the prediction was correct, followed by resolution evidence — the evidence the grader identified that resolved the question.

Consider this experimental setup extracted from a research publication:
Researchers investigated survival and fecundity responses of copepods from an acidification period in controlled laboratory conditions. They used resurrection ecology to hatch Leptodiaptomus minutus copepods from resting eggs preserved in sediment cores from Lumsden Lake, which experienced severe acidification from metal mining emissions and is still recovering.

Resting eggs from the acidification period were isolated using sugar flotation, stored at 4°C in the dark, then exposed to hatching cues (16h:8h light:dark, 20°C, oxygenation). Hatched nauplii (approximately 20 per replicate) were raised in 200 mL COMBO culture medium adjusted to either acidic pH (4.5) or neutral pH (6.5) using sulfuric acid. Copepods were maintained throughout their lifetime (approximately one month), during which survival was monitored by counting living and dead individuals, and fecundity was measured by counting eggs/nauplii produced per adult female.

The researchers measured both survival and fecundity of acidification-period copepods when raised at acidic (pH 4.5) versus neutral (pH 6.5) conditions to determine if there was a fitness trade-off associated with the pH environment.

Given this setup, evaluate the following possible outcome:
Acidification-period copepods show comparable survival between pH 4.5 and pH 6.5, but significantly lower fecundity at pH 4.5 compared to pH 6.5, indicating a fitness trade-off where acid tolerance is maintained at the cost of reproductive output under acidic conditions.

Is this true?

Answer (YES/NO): NO